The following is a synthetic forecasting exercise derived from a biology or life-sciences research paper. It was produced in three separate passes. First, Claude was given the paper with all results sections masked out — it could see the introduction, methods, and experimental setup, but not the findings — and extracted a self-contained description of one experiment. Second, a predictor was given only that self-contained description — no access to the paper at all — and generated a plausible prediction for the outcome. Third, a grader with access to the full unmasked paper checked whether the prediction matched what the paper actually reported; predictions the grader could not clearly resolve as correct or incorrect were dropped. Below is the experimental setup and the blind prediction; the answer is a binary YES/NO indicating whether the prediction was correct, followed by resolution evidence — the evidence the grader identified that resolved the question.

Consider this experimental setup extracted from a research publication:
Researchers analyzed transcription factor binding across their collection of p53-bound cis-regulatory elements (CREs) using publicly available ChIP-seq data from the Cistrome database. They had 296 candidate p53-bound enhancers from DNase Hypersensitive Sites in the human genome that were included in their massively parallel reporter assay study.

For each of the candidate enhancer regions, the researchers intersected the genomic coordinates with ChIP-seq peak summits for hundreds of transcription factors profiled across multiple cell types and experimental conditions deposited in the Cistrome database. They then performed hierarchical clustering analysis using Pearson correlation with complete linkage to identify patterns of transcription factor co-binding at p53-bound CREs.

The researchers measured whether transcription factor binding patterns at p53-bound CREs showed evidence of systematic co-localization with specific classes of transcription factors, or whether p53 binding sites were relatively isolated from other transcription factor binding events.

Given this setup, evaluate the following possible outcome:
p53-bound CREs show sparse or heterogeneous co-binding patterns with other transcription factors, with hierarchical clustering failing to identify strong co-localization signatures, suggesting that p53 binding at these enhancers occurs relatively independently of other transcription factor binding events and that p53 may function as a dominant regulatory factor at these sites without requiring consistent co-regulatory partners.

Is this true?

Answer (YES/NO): NO